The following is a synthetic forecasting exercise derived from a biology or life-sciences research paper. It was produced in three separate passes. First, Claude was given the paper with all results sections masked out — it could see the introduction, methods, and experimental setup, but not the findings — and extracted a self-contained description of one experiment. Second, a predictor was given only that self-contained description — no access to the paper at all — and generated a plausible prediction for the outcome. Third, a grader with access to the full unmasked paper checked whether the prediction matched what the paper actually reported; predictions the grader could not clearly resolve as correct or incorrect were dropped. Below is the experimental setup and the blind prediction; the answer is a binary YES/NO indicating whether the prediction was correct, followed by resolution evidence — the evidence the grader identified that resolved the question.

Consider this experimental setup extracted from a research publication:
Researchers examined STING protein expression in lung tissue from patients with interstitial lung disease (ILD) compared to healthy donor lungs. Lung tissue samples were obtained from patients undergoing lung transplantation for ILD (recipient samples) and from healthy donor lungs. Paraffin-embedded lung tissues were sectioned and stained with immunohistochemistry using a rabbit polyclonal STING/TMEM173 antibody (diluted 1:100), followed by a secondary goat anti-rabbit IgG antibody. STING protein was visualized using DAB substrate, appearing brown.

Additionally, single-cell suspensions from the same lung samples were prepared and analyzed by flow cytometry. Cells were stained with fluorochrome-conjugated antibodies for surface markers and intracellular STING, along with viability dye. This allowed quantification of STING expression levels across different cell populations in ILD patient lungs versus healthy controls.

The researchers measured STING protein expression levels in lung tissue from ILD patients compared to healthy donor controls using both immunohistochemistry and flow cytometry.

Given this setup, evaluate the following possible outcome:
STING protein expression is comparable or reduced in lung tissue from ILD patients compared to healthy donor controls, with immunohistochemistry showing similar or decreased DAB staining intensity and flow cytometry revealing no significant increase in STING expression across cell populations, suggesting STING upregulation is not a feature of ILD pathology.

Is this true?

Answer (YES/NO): NO